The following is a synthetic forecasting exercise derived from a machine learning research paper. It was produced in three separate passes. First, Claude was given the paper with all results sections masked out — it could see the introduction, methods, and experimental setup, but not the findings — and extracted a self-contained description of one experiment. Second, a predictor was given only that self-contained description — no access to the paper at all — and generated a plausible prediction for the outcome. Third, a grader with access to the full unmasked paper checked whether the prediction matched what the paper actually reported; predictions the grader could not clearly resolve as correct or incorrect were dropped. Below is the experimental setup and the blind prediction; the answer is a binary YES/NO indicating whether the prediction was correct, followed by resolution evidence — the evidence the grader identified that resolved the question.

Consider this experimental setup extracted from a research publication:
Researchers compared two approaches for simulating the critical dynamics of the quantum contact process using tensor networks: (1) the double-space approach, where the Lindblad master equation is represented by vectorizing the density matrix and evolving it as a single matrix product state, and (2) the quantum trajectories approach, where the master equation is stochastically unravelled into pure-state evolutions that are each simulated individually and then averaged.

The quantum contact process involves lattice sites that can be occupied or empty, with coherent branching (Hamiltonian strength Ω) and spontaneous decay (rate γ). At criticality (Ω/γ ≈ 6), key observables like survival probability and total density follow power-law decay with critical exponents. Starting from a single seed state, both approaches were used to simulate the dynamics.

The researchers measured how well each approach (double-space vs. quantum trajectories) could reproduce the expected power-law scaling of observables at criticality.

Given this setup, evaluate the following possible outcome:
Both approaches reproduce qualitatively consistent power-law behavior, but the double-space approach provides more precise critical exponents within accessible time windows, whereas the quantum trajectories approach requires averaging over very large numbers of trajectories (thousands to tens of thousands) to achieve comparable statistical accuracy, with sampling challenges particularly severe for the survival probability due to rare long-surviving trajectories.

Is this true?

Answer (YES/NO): NO